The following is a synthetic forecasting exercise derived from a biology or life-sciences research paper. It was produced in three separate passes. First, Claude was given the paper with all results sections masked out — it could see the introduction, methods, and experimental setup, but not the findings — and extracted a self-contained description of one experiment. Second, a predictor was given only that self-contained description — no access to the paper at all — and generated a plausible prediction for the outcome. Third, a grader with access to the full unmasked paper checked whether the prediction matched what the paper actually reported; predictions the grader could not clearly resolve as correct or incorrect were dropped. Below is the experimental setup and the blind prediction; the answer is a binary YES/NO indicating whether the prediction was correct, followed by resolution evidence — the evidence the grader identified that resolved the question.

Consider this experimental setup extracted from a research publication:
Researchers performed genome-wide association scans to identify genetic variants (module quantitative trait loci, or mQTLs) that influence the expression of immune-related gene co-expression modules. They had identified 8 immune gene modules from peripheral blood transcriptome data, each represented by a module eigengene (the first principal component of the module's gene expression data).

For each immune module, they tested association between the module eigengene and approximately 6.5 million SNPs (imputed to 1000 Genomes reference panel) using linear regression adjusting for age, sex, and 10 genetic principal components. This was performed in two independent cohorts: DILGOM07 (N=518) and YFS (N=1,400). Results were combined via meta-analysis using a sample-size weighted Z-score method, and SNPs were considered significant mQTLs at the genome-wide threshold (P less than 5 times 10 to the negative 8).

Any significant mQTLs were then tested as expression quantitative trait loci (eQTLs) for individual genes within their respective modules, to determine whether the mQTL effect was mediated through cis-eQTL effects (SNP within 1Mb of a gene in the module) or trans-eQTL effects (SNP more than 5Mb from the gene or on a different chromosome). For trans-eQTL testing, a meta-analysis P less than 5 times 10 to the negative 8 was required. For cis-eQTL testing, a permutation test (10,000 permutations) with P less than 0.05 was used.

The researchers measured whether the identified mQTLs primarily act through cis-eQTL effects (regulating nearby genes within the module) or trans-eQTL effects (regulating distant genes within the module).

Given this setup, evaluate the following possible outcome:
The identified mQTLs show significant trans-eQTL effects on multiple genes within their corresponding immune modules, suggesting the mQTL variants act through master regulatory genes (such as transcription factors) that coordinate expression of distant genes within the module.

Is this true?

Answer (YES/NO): YES